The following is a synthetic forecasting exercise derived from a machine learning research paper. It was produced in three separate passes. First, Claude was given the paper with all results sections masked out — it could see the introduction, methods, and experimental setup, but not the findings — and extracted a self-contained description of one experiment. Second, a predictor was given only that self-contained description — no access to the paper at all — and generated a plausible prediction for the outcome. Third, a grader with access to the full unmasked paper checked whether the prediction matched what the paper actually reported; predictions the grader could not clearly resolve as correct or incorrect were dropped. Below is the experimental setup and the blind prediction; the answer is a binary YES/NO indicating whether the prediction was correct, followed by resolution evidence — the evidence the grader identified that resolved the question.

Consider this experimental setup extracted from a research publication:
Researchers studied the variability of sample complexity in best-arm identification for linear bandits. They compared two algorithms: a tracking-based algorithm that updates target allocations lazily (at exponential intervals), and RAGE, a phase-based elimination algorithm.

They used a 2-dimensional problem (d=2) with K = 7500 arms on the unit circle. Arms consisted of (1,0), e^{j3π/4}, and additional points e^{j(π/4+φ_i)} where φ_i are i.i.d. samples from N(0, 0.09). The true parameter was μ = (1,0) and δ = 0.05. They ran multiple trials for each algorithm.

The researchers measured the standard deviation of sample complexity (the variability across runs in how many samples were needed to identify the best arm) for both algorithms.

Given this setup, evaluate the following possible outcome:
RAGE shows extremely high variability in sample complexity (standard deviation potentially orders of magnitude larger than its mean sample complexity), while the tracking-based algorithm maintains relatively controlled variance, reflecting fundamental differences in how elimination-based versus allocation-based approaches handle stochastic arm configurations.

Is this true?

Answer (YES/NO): NO